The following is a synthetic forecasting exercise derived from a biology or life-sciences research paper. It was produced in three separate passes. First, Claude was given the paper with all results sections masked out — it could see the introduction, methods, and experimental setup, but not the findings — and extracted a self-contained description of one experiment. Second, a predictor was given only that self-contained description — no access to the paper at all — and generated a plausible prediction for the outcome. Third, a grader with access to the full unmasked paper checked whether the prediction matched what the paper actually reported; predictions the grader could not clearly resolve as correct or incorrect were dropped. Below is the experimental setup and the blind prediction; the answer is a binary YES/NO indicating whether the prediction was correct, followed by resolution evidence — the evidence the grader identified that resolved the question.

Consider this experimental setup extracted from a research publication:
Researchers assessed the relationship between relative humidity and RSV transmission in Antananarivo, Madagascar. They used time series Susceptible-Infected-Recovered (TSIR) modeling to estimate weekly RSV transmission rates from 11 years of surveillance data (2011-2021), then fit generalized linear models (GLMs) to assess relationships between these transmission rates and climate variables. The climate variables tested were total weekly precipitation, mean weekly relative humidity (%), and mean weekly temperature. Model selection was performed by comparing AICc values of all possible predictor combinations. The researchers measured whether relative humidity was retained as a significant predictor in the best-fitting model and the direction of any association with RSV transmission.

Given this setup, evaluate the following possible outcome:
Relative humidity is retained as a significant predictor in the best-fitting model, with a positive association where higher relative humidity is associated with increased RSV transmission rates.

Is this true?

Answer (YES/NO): NO